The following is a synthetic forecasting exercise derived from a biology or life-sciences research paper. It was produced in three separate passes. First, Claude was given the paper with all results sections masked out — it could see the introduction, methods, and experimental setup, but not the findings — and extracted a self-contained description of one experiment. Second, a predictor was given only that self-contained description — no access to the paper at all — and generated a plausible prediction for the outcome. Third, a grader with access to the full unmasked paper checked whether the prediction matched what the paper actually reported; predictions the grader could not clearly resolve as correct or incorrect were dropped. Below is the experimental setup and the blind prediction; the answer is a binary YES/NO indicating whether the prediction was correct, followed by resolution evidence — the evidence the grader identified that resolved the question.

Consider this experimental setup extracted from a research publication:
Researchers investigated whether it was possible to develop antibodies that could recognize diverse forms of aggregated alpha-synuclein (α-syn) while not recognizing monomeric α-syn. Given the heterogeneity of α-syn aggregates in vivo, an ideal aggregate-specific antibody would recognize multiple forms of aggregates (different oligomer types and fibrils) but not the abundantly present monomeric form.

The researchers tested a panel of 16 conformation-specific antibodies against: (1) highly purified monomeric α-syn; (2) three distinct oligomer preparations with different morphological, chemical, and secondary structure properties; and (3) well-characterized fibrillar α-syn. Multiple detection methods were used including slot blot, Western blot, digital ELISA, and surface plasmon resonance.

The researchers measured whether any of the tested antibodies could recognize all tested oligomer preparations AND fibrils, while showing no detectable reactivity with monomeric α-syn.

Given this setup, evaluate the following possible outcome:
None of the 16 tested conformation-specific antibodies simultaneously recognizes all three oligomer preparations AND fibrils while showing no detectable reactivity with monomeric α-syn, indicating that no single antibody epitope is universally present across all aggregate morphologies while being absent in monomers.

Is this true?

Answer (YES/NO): YES